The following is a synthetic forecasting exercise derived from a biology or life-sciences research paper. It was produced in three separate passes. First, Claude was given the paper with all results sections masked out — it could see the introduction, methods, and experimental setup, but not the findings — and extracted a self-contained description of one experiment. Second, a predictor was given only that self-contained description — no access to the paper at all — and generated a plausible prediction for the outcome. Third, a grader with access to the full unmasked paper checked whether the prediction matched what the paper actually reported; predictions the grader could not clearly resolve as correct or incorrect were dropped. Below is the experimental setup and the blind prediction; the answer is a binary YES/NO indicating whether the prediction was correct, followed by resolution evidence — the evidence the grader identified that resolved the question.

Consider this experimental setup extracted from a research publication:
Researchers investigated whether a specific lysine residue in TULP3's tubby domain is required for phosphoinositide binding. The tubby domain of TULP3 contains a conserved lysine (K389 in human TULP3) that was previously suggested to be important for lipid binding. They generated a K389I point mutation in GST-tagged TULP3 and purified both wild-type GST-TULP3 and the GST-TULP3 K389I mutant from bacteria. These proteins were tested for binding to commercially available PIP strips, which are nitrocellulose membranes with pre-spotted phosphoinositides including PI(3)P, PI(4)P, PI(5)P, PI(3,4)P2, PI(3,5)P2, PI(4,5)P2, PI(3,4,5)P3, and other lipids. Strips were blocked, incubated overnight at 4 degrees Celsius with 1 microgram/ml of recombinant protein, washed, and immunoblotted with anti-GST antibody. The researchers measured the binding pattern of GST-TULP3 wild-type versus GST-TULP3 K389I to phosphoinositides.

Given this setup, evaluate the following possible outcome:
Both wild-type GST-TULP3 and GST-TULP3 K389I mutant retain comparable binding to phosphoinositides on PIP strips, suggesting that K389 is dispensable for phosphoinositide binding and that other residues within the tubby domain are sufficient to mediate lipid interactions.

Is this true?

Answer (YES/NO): YES